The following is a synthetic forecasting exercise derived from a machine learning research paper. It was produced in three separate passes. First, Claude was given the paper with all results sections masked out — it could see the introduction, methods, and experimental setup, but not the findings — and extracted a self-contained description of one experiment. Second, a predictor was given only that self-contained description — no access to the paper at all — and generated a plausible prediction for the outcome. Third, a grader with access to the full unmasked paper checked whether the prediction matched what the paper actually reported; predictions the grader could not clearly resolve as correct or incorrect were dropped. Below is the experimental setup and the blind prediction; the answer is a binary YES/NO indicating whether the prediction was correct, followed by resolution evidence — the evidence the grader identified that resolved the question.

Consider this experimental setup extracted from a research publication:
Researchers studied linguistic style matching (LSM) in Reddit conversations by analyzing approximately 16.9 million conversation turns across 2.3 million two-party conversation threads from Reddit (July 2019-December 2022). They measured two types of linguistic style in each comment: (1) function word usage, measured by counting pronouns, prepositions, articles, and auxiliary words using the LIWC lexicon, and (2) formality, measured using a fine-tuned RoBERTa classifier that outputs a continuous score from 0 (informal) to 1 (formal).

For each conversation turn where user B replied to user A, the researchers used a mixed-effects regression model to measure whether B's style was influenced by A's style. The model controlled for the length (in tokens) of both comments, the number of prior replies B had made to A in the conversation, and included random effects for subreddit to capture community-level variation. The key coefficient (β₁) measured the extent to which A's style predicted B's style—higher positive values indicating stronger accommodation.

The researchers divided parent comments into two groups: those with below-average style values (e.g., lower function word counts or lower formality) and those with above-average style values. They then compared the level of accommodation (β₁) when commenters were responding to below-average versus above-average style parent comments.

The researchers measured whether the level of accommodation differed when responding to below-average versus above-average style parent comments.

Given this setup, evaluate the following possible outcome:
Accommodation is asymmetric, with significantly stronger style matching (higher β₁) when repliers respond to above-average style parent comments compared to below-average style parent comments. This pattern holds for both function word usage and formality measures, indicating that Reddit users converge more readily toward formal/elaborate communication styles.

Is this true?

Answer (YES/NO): NO